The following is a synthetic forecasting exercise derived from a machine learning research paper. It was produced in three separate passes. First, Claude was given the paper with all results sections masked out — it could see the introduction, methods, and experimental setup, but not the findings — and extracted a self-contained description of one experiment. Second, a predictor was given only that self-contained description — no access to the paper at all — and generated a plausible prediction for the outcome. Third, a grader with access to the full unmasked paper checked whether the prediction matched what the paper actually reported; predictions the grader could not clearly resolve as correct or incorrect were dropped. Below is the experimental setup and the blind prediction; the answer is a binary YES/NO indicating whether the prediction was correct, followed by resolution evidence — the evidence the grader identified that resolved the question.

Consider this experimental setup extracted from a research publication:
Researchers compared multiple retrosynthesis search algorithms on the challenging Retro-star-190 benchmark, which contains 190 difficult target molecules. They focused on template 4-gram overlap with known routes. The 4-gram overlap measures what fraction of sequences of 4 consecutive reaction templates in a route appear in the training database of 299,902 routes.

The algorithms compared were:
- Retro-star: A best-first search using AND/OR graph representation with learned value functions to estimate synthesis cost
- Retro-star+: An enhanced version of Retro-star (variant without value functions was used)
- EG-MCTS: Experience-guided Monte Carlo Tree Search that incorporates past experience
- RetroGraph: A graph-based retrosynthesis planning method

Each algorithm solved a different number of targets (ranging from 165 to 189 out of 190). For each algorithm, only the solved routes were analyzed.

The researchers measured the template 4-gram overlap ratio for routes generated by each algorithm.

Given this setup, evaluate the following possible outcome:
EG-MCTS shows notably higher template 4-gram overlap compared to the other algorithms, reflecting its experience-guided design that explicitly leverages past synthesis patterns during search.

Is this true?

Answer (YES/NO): NO